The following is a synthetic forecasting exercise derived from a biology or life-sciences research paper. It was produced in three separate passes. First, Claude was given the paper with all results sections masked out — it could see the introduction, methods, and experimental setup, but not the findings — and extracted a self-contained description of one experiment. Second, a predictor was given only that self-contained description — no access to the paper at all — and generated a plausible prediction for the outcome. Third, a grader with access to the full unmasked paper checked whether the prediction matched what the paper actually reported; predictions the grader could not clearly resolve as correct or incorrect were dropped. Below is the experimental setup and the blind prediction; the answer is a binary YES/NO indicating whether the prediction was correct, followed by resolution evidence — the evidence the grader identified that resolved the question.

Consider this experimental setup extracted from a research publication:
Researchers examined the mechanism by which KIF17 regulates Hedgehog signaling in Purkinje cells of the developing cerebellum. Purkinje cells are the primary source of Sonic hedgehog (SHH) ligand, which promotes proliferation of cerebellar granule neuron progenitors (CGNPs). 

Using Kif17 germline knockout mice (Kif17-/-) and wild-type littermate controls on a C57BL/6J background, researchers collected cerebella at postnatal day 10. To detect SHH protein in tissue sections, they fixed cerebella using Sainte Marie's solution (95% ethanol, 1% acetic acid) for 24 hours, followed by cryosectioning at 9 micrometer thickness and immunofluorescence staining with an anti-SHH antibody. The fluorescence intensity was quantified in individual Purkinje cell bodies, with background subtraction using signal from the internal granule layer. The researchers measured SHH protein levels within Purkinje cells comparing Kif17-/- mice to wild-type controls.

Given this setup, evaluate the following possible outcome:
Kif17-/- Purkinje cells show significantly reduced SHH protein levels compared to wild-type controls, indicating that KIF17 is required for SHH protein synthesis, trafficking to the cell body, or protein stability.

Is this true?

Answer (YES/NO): YES